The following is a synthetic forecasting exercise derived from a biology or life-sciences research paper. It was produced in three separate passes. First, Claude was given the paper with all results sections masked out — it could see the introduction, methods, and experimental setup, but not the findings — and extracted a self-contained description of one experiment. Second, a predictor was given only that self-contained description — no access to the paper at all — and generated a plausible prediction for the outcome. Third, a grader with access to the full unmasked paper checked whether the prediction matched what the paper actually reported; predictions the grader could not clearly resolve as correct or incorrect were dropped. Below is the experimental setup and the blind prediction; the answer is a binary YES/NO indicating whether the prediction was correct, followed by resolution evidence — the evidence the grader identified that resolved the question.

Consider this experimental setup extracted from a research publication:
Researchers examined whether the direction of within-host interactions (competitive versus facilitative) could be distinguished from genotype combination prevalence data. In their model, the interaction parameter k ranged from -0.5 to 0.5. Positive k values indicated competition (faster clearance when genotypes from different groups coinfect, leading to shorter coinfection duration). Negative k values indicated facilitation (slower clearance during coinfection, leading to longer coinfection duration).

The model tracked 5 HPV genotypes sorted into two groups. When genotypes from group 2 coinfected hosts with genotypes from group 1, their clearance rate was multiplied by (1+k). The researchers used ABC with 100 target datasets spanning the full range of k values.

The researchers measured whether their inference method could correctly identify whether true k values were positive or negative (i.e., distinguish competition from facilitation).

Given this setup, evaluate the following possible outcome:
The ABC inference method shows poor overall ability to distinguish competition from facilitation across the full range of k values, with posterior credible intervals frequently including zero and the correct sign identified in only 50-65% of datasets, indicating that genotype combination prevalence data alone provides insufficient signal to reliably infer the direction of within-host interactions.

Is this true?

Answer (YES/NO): NO